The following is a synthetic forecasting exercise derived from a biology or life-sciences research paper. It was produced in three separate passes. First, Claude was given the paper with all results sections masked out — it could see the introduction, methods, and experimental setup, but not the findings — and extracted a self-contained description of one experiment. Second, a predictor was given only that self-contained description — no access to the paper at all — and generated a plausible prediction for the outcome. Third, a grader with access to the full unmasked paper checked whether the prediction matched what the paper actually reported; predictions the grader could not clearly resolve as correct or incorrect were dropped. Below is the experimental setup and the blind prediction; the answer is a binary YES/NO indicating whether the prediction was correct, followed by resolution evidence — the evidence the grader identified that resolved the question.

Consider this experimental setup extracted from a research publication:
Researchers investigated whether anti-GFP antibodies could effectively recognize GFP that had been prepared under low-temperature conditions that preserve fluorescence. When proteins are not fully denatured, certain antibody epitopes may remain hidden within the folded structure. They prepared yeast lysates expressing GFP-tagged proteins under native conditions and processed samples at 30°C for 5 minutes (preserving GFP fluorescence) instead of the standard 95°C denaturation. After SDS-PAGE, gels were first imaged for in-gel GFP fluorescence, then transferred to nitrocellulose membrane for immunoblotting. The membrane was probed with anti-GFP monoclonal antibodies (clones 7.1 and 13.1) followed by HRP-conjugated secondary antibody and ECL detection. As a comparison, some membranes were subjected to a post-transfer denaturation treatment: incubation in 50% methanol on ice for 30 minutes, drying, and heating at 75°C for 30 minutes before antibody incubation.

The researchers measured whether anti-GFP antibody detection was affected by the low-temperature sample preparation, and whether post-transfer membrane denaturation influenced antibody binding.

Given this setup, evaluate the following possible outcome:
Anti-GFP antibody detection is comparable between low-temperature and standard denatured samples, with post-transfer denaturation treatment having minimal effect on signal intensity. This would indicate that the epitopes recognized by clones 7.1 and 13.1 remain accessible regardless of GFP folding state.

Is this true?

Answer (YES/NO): NO